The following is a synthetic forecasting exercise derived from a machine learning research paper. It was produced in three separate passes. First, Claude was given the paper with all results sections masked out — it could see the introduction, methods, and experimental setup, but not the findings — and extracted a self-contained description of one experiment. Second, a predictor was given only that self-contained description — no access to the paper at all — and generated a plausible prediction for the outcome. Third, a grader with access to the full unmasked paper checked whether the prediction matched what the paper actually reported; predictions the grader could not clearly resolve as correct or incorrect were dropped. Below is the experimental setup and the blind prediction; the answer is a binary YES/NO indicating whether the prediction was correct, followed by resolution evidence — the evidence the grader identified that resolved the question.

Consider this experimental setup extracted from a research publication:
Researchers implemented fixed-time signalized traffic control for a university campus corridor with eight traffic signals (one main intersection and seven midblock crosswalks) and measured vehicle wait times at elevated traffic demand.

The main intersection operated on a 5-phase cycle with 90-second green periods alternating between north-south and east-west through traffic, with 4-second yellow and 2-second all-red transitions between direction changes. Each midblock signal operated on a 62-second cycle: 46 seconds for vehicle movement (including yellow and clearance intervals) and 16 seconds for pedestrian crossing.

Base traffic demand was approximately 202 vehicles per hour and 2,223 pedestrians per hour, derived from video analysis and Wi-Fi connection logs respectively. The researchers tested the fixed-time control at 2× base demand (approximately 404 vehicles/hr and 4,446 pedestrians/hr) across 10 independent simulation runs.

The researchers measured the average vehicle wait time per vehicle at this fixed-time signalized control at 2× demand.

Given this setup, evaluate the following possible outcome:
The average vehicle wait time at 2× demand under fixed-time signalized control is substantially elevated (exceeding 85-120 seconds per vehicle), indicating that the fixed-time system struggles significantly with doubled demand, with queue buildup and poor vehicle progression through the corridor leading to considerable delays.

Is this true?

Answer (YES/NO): NO